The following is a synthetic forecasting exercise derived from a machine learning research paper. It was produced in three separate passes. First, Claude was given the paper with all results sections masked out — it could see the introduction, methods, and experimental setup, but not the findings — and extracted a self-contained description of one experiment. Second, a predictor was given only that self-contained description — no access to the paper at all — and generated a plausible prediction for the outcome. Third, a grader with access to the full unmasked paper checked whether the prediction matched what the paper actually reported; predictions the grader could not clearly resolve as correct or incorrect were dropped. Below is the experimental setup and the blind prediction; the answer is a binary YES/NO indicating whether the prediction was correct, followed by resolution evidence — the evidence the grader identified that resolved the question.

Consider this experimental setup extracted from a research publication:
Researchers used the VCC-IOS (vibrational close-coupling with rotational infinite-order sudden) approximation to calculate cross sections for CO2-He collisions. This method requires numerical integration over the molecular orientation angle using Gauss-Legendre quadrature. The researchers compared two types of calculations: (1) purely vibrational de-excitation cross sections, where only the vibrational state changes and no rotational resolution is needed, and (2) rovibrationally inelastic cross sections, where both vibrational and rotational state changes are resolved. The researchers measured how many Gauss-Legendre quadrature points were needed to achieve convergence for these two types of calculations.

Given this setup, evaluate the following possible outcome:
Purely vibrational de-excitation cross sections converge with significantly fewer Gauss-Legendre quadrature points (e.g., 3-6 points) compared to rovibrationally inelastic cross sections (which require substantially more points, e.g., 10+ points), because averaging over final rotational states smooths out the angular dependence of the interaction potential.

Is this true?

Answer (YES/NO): NO